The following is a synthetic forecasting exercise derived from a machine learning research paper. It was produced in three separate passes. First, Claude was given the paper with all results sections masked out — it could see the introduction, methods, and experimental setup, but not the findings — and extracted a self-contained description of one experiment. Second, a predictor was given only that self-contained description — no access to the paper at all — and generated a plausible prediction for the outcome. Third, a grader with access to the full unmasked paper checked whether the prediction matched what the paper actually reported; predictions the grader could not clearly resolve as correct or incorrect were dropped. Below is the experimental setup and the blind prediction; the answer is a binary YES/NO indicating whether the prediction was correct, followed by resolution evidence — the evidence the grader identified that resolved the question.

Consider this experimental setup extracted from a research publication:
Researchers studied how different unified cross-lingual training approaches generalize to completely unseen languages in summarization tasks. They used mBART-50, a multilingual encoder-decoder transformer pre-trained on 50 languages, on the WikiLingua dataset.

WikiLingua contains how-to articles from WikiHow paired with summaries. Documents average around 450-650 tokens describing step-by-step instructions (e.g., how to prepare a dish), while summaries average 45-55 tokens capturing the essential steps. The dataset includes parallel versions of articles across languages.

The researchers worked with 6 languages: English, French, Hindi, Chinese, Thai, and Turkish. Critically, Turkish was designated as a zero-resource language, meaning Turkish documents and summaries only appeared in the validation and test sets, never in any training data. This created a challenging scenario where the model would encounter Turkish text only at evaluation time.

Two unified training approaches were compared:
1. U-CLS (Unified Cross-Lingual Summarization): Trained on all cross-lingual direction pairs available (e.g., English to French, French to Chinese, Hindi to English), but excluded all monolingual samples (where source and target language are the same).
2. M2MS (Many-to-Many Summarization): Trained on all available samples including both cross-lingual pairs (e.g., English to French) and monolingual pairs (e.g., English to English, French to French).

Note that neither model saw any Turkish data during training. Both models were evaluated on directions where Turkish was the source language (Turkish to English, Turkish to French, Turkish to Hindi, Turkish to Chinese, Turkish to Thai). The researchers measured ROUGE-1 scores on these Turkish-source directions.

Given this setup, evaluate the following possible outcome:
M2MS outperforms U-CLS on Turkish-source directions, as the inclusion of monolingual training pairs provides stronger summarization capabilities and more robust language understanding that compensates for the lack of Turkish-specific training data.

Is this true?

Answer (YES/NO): NO